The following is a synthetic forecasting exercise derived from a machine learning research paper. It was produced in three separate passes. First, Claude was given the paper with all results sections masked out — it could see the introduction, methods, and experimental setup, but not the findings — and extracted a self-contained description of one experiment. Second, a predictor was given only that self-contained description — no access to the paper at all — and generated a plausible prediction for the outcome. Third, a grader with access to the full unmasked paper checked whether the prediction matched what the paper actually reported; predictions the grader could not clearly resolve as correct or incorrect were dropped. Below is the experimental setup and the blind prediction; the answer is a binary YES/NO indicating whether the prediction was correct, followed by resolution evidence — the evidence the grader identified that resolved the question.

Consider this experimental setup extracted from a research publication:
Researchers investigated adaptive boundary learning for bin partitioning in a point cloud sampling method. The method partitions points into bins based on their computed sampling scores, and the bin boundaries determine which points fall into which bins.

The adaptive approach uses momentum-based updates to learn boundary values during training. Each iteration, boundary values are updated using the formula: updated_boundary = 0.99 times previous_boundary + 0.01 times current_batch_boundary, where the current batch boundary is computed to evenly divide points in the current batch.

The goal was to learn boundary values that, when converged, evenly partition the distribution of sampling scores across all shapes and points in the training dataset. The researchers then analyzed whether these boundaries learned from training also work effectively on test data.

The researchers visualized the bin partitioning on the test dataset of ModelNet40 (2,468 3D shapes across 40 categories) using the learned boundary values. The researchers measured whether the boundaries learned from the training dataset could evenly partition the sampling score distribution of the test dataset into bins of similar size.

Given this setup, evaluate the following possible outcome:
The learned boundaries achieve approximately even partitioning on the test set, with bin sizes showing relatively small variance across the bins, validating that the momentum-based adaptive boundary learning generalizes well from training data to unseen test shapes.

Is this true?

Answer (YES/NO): YES